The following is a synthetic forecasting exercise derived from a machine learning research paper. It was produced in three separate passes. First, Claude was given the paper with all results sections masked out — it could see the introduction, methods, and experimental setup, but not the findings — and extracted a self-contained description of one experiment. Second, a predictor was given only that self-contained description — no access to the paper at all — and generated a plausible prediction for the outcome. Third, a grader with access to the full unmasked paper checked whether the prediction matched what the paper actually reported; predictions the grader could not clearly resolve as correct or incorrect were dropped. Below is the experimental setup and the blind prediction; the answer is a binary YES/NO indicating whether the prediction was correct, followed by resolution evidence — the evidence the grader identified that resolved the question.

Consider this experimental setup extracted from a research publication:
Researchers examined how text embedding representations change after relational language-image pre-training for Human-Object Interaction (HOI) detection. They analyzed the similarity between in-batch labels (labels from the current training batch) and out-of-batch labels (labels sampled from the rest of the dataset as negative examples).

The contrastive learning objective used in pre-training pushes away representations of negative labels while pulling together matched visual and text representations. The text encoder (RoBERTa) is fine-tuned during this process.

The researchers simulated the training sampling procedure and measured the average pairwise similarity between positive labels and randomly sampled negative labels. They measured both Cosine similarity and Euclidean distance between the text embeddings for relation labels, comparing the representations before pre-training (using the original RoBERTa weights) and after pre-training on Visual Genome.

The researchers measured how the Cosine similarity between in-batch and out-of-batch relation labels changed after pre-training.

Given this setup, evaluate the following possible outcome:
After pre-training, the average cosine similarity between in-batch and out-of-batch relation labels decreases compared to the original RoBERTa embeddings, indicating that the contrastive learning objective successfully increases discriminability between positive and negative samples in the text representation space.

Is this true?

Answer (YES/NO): YES